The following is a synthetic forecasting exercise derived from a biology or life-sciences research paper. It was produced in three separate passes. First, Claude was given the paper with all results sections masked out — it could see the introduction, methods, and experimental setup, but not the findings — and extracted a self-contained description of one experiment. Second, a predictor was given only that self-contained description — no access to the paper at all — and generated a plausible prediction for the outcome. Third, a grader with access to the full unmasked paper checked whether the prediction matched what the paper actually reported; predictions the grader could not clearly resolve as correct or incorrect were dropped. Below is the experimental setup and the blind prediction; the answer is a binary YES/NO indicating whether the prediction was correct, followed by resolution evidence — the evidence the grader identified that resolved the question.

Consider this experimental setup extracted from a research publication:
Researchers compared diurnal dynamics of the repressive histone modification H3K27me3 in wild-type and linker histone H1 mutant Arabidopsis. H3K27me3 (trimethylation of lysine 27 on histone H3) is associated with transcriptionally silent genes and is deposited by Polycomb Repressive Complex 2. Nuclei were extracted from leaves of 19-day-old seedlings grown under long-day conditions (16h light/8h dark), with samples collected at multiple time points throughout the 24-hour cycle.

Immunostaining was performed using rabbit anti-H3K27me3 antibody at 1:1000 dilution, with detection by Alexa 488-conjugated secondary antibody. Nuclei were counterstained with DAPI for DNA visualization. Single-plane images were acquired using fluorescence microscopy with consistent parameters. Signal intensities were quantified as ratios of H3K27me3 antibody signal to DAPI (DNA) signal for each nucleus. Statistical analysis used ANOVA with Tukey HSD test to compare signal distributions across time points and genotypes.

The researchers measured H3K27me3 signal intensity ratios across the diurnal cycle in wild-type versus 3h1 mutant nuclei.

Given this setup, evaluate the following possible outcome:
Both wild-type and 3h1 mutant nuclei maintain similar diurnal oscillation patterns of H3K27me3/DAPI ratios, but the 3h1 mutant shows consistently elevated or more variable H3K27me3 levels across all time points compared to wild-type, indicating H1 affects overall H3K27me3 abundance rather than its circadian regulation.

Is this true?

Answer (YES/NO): NO